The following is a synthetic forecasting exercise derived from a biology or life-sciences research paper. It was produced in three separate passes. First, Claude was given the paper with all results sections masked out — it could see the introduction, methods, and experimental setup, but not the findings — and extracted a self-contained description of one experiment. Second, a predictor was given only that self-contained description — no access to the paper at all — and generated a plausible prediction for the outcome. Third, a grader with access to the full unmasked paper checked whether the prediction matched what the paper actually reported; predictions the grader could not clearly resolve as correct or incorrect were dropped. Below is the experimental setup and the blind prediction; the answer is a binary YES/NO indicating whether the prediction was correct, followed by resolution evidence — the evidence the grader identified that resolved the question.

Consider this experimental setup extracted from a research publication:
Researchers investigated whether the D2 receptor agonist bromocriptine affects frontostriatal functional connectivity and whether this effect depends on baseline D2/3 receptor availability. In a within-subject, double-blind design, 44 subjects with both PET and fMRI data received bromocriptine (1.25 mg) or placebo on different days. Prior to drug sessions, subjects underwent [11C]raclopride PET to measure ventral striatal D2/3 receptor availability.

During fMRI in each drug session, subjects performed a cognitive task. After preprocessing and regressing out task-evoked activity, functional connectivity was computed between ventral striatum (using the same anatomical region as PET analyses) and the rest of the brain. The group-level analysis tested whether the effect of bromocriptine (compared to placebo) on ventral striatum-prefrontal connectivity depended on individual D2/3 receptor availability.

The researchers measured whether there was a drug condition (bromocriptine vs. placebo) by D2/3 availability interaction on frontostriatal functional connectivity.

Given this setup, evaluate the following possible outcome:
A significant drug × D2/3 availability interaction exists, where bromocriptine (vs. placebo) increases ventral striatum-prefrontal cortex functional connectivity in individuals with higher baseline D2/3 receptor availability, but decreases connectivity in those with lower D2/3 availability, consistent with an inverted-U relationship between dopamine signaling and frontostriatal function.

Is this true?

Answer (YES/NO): NO